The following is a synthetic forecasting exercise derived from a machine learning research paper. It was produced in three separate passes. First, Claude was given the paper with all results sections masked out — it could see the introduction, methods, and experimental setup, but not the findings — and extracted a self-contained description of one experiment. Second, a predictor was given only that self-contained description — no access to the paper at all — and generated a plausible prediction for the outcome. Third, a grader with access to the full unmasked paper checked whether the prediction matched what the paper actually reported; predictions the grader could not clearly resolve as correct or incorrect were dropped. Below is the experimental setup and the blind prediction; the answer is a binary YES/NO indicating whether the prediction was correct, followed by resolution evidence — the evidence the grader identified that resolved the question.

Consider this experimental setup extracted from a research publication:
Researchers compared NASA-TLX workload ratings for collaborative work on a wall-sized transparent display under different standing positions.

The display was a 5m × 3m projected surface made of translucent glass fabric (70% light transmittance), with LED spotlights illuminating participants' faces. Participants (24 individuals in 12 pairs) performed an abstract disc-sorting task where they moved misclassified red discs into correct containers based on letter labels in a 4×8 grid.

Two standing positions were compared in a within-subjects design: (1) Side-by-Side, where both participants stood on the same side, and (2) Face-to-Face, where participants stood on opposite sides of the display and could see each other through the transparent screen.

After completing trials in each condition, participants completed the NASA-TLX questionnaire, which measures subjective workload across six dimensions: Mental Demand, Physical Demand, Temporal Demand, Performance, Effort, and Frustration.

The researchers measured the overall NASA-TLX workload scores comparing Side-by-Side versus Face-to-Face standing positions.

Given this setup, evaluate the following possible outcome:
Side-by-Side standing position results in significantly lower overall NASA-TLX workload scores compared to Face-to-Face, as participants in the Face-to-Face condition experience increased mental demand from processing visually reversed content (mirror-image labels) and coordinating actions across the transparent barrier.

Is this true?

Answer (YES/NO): NO